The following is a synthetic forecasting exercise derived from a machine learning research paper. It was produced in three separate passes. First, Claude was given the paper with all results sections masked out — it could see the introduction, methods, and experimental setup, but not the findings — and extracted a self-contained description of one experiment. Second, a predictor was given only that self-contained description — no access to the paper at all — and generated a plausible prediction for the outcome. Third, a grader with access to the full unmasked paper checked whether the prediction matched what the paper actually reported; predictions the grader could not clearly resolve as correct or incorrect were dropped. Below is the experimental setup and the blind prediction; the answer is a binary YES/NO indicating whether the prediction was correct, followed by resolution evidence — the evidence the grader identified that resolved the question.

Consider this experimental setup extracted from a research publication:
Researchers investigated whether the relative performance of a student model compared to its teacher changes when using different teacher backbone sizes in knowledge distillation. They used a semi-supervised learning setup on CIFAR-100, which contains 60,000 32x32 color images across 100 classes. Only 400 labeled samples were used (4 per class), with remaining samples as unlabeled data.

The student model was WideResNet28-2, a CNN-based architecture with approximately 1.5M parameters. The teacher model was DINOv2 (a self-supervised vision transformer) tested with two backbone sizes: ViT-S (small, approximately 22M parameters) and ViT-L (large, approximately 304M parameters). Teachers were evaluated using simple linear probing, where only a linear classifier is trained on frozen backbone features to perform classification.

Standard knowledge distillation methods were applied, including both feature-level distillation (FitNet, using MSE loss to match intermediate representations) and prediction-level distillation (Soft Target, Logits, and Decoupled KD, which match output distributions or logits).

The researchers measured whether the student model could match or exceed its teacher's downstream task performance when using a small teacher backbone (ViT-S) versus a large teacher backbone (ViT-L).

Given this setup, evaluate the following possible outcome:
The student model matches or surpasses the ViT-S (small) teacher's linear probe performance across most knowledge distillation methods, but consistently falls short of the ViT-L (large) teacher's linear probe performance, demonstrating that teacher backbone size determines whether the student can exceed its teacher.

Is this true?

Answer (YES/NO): YES